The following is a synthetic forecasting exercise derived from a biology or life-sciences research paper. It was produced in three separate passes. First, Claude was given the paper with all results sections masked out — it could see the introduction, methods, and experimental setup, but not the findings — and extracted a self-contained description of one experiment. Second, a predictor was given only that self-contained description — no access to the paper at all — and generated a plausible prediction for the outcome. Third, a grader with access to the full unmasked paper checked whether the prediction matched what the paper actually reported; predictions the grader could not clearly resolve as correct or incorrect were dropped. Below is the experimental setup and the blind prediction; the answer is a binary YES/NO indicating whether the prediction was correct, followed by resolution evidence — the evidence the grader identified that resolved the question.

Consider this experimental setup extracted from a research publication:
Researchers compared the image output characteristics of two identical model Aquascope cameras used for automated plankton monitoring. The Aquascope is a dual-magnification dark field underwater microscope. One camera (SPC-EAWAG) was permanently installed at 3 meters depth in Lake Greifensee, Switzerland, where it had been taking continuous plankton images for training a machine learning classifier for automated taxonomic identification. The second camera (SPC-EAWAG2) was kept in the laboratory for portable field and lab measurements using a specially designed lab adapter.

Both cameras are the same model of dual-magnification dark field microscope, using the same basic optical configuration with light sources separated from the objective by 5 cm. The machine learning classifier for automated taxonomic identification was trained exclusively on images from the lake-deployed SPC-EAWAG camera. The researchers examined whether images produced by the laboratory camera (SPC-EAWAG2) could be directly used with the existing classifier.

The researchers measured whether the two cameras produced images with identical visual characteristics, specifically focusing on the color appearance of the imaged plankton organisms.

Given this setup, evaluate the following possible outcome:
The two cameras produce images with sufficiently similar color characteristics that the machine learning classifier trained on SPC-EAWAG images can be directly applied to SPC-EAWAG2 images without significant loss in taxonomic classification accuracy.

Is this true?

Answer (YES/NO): NO